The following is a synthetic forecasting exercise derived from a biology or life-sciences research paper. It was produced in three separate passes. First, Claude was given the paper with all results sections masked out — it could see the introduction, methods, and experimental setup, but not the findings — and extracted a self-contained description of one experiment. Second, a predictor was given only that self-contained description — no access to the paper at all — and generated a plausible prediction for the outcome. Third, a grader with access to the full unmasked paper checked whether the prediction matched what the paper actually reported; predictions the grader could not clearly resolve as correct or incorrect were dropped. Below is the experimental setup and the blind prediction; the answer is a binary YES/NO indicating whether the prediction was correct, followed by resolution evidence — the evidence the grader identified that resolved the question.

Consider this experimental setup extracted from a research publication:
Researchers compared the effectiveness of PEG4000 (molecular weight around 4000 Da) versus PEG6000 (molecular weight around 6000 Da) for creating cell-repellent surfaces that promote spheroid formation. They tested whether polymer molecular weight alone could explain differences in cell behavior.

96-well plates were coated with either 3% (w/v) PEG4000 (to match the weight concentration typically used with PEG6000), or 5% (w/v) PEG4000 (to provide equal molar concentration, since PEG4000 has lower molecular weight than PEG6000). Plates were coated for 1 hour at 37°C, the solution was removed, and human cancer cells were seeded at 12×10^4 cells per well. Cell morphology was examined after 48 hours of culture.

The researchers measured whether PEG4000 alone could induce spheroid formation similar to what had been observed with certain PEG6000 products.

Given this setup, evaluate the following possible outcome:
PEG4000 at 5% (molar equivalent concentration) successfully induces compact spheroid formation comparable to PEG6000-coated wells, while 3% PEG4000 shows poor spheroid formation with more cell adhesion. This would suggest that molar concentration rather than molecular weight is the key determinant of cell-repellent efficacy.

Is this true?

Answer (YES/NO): NO